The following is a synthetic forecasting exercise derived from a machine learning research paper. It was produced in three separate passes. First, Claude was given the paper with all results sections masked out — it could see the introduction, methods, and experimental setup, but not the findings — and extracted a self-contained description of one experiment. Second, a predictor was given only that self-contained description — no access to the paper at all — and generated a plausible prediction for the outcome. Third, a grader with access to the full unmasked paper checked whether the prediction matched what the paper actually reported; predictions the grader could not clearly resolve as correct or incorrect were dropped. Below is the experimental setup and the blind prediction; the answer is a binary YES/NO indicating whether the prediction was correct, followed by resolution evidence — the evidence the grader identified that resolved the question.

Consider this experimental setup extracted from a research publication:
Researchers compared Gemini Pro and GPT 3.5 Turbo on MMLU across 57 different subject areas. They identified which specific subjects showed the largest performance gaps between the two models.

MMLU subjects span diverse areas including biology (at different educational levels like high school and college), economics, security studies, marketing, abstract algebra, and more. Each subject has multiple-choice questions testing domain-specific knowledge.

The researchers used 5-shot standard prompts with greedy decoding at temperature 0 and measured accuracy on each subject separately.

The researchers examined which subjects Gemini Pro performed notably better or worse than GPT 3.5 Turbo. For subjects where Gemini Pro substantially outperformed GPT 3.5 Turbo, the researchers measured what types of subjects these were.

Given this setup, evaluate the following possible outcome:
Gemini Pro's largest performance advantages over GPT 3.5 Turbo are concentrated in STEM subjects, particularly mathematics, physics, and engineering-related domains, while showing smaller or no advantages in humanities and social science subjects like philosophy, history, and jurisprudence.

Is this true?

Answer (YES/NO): NO